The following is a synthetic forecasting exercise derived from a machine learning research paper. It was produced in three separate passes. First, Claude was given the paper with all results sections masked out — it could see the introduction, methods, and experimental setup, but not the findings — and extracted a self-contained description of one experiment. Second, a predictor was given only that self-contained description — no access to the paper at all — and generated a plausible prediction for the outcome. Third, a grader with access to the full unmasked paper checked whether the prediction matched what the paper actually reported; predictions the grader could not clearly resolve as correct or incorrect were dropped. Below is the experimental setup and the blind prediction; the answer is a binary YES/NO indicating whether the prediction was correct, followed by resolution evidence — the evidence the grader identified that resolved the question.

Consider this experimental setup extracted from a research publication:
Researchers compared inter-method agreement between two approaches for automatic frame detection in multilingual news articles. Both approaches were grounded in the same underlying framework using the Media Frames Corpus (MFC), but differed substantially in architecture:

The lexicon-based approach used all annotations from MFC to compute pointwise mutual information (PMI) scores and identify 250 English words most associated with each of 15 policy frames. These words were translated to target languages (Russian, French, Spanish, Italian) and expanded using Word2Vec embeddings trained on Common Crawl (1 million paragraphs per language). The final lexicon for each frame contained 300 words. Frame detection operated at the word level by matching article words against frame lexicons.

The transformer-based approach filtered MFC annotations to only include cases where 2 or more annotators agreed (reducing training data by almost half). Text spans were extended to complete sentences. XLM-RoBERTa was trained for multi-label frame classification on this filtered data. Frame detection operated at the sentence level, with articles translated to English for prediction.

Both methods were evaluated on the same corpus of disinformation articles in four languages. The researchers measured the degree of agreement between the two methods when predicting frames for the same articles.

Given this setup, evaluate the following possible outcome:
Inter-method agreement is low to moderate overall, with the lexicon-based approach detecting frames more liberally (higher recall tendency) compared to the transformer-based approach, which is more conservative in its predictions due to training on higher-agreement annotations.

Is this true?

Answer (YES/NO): YES